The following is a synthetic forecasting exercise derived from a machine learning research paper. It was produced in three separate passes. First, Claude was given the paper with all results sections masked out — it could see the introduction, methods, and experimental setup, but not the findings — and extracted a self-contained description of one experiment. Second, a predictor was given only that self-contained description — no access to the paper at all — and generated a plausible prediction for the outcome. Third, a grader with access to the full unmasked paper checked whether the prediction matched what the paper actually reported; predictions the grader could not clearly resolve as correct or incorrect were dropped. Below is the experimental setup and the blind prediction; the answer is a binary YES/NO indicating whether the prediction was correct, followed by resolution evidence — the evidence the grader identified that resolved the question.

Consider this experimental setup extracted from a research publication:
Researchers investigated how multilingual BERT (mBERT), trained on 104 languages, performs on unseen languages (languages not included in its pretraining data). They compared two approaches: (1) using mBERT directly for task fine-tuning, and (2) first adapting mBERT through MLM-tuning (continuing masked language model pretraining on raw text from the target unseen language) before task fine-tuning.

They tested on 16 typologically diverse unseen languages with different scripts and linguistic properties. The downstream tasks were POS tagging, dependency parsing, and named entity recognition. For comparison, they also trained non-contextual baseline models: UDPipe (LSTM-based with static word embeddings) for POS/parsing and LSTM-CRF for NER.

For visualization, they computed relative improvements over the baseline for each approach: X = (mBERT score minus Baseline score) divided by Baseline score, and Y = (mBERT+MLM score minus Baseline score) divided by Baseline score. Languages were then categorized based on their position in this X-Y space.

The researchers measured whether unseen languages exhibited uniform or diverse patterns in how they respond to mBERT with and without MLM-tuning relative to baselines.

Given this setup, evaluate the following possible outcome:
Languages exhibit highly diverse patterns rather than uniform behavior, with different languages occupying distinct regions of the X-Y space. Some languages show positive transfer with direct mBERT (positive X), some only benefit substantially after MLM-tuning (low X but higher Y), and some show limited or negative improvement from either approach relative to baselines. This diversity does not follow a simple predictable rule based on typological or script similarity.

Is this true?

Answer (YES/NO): NO